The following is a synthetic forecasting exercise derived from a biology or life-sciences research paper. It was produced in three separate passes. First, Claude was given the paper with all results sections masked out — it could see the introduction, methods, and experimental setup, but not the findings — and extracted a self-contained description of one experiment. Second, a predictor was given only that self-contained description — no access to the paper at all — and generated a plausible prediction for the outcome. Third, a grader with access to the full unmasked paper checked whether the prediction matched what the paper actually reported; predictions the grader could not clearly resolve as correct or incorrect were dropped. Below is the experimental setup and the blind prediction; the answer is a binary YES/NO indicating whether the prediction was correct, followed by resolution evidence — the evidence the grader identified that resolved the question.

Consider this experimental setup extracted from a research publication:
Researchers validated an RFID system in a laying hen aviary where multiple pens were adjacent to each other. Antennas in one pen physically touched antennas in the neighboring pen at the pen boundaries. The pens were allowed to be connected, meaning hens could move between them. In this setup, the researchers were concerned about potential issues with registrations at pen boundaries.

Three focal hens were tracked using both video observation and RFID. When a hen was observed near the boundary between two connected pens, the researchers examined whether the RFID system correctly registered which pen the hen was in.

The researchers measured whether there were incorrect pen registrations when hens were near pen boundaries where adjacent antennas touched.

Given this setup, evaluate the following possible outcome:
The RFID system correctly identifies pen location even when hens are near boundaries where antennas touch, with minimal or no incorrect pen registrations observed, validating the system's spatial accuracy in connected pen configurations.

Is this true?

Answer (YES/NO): NO